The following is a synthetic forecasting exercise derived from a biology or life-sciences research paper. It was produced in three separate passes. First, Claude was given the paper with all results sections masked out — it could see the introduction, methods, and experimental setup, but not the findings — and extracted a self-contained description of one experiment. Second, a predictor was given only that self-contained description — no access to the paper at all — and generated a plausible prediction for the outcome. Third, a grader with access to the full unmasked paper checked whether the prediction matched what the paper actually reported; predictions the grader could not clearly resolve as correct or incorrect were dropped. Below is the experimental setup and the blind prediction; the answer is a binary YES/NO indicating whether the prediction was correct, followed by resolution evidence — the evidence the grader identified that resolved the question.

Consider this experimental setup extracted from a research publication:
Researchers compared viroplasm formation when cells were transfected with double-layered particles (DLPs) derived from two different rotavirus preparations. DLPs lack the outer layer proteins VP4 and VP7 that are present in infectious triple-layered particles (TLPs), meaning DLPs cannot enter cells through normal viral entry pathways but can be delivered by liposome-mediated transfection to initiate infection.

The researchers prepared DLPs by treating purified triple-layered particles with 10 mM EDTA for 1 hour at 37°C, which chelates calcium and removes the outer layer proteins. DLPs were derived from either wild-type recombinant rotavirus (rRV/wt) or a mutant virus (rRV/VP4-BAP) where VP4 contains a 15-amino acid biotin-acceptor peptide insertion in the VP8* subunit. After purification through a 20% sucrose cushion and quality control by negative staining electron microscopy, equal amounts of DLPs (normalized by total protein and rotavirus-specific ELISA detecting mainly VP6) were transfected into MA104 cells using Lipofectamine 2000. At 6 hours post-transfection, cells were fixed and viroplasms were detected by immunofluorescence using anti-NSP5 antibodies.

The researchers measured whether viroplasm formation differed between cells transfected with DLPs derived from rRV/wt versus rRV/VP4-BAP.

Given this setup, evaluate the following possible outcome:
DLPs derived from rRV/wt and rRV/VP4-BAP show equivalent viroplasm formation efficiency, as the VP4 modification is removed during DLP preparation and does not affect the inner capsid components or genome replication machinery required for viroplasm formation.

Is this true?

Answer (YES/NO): NO